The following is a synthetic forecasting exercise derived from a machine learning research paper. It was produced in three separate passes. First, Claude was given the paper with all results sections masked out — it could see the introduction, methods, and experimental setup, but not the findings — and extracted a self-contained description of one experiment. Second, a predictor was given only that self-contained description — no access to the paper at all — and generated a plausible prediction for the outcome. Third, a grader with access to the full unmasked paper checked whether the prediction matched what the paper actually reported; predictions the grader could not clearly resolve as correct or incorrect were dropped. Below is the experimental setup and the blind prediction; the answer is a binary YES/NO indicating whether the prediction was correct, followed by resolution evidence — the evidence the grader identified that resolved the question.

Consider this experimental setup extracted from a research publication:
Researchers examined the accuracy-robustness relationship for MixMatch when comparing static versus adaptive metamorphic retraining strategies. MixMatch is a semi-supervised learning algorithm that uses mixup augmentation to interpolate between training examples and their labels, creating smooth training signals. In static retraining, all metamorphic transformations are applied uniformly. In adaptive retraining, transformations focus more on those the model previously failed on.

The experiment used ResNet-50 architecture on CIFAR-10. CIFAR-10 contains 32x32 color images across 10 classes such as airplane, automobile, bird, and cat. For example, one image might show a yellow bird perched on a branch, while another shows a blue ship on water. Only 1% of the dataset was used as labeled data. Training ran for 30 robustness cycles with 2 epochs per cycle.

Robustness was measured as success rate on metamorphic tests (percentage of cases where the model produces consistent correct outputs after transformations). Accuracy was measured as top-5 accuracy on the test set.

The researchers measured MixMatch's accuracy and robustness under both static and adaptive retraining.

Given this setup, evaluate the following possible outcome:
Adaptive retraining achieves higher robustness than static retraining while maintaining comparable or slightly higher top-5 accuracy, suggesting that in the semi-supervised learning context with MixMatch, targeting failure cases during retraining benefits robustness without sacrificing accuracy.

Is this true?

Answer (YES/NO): NO